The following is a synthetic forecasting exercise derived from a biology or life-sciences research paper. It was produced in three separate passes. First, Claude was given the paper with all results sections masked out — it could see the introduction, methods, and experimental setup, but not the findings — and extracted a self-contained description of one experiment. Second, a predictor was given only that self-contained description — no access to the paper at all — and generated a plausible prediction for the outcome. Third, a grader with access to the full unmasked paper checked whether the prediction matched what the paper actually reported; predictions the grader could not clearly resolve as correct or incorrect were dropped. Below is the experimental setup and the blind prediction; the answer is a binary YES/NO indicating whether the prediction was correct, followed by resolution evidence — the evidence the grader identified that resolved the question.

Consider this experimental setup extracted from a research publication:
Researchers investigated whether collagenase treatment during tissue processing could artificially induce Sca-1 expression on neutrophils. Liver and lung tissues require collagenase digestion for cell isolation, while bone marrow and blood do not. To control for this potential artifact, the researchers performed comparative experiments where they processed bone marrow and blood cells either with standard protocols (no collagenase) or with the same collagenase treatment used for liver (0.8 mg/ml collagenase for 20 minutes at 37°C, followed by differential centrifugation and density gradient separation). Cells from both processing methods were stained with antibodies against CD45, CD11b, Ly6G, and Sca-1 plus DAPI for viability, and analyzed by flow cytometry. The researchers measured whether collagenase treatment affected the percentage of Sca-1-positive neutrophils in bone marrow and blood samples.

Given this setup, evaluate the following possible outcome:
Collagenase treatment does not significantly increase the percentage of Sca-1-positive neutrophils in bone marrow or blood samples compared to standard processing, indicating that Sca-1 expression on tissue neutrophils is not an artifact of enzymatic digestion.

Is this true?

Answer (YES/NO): YES